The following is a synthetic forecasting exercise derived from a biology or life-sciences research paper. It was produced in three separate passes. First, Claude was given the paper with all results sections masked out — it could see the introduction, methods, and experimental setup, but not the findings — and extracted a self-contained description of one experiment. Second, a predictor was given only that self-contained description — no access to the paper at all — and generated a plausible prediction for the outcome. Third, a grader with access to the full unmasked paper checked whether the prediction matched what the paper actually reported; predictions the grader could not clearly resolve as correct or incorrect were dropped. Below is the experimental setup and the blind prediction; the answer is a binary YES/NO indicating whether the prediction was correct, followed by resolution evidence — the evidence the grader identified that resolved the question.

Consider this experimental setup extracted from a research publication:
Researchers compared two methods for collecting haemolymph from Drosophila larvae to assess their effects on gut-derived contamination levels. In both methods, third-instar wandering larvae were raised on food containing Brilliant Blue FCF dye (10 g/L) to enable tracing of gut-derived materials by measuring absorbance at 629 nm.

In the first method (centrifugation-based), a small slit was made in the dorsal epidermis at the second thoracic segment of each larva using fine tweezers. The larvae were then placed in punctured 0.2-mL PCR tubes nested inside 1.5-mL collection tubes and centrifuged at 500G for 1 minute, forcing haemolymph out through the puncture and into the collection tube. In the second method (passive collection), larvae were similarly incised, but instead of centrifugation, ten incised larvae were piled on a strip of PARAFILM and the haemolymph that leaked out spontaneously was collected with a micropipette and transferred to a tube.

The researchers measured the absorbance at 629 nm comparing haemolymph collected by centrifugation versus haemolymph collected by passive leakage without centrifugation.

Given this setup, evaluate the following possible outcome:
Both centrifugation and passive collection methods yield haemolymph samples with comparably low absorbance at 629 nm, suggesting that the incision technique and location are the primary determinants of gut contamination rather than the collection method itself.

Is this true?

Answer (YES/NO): NO